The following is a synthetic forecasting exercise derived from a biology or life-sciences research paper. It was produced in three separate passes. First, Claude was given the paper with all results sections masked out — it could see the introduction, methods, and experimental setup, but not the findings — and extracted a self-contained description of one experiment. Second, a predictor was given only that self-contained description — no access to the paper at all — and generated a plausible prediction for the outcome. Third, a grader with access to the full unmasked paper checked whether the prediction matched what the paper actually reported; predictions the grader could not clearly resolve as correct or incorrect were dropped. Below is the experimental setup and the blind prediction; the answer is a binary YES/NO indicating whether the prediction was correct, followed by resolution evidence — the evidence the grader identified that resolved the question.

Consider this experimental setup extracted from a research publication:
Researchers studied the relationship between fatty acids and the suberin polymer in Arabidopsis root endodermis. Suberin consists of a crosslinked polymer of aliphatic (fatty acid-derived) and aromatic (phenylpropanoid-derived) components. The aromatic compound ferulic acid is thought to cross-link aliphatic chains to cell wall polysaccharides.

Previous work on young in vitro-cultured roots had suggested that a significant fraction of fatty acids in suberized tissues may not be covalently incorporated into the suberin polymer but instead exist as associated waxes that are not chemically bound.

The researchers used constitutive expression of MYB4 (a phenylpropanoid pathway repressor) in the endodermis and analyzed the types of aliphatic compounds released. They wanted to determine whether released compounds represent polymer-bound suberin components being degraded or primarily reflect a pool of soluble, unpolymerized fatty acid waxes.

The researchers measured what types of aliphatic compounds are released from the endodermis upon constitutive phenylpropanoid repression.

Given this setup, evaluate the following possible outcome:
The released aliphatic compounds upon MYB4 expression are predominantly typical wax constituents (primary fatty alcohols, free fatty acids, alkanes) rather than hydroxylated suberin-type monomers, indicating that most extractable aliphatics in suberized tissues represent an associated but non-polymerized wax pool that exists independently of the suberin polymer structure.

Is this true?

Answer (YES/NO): YES